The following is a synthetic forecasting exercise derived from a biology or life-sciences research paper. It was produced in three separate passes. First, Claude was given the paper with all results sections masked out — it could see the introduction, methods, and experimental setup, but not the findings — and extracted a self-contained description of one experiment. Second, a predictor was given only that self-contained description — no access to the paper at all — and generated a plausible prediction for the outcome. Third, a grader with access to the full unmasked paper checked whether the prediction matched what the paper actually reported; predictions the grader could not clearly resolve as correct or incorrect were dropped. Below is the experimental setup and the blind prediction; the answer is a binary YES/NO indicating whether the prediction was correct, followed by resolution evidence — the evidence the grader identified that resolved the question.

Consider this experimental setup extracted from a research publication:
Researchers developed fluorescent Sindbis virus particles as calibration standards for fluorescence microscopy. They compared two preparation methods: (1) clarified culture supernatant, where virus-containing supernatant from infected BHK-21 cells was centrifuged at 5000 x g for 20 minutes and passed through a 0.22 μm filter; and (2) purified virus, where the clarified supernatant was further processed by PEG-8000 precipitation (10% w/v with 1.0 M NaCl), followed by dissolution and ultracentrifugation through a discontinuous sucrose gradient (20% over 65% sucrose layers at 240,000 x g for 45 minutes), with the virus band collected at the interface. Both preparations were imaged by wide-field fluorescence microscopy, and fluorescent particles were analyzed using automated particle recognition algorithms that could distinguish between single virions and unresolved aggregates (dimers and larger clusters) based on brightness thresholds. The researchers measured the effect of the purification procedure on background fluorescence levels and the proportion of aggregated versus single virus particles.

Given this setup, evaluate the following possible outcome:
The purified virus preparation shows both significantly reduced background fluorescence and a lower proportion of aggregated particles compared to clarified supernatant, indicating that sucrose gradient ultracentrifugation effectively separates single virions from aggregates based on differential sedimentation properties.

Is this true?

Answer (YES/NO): NO